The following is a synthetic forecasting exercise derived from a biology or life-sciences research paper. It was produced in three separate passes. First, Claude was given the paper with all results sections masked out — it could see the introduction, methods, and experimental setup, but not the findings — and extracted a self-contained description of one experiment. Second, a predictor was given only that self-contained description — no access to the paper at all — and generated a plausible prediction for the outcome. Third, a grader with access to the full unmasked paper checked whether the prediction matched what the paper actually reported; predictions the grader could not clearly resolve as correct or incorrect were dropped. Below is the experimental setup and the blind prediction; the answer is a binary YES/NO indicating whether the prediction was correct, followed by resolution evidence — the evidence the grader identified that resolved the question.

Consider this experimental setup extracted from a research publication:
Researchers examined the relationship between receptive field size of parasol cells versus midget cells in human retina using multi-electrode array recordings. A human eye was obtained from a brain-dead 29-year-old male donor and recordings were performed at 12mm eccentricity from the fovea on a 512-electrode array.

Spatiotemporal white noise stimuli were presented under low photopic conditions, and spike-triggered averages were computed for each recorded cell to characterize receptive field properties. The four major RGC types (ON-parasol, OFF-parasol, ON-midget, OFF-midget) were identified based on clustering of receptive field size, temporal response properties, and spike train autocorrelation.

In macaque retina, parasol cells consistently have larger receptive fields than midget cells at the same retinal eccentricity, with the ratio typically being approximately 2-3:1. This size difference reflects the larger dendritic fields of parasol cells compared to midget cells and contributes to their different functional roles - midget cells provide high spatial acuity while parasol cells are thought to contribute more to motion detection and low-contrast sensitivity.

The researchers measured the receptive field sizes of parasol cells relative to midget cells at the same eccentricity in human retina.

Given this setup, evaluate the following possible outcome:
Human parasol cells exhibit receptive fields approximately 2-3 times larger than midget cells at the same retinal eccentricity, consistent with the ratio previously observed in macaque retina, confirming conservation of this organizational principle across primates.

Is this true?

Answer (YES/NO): YES